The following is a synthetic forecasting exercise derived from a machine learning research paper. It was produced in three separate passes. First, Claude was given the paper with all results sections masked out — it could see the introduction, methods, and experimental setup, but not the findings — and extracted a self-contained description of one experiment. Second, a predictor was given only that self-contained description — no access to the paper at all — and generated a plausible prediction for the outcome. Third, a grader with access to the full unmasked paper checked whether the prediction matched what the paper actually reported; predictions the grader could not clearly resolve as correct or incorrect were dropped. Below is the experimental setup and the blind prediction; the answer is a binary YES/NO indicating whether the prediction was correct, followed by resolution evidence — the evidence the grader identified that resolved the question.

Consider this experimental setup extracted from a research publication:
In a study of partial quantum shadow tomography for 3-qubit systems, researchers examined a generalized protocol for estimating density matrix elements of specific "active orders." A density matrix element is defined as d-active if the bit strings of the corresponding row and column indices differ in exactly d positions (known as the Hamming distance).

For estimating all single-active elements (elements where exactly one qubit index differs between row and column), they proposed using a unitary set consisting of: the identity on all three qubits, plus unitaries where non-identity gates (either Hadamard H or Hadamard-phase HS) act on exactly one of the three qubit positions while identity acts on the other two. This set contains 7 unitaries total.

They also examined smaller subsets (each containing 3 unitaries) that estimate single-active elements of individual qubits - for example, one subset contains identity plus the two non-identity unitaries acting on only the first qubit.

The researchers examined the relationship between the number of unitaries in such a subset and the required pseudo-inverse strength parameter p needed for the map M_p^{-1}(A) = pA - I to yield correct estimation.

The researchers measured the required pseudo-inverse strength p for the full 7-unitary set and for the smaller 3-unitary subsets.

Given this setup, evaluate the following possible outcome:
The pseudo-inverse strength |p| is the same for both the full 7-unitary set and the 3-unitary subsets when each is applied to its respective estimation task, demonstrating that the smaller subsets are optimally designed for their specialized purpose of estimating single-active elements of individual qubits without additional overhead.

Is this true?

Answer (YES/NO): NO